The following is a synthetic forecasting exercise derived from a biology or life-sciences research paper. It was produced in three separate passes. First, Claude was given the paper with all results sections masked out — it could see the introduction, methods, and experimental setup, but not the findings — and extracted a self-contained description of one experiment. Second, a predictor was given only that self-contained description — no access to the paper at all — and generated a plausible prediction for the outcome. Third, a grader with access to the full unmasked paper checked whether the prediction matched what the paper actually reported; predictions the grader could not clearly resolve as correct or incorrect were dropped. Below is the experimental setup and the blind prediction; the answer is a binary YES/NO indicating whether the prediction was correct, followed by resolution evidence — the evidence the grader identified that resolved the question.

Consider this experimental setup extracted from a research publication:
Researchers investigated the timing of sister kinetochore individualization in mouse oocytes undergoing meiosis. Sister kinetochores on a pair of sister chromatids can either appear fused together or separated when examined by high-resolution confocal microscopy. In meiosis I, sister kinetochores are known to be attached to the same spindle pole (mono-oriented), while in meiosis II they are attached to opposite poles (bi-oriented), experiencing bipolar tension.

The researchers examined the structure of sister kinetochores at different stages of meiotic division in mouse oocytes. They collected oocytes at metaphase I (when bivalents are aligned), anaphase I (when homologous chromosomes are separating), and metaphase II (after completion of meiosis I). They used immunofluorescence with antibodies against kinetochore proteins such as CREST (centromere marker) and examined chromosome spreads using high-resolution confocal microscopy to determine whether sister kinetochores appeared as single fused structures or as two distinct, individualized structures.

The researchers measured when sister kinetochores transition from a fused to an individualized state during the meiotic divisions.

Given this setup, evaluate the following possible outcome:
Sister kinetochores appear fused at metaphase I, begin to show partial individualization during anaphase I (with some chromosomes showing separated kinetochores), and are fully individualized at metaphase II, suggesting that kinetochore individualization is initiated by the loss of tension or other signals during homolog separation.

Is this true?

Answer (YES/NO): NO